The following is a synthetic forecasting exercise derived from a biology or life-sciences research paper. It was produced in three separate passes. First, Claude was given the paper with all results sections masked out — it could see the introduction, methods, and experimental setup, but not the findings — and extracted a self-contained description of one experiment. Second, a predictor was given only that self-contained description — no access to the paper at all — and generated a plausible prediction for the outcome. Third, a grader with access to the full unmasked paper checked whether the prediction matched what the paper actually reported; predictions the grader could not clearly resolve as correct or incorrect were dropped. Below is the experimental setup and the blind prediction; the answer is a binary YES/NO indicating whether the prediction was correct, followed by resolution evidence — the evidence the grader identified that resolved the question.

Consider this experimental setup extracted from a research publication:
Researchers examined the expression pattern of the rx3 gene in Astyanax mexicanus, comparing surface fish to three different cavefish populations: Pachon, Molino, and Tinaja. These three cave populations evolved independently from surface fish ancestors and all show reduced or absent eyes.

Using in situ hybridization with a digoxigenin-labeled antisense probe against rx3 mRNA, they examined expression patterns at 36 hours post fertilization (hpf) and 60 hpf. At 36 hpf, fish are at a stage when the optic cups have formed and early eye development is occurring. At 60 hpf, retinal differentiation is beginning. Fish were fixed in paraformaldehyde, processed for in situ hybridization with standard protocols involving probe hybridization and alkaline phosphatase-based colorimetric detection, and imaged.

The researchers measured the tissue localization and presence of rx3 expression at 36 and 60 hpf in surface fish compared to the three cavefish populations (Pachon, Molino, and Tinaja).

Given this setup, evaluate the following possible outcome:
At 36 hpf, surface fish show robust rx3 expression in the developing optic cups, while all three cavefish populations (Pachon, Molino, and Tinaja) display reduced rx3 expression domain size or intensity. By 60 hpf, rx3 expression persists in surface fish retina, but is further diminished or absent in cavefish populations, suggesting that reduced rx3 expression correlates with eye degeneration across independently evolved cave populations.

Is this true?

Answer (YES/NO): NO